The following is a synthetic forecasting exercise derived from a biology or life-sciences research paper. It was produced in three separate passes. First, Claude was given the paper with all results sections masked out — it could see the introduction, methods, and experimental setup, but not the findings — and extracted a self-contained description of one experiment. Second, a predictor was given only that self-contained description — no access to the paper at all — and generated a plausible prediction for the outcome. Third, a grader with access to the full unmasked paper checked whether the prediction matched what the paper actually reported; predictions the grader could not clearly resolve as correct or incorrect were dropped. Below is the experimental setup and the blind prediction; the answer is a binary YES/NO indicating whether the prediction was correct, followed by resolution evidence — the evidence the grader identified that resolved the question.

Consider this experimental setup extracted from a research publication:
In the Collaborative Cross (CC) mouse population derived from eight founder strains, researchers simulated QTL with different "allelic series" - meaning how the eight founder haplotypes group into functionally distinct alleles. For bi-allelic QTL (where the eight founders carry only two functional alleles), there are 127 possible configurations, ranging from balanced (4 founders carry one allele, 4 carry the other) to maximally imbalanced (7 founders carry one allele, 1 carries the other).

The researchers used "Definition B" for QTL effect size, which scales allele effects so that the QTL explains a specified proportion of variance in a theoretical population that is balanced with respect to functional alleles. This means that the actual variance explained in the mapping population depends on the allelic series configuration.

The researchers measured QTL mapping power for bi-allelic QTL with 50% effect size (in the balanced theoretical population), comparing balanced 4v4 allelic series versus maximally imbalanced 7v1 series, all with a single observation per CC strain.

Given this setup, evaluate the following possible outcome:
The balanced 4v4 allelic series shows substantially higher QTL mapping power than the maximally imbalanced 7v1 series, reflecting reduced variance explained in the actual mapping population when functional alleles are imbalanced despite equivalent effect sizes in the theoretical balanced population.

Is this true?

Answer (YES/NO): YES